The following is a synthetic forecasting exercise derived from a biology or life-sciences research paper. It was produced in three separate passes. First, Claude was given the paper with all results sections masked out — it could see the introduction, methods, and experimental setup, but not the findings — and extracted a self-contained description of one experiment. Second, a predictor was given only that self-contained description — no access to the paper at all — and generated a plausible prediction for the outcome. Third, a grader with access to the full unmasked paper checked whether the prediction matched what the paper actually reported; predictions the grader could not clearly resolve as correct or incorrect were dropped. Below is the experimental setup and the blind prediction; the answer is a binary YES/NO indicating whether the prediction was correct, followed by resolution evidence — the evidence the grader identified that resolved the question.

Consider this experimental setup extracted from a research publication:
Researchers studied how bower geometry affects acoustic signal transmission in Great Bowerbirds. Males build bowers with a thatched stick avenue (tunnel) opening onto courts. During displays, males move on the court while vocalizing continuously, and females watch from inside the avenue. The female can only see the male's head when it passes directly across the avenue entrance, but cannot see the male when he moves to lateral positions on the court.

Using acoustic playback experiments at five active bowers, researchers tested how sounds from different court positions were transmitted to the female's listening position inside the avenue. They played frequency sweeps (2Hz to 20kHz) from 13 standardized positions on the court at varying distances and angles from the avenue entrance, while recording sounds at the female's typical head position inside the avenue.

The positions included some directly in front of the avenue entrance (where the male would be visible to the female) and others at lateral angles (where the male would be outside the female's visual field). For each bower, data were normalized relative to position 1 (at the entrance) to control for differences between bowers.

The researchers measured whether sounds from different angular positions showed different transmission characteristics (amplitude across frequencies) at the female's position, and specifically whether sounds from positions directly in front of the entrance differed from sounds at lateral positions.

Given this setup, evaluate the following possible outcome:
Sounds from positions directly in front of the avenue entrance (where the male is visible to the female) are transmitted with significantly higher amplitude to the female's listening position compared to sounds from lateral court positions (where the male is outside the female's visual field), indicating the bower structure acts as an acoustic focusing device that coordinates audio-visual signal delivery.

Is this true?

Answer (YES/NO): YES